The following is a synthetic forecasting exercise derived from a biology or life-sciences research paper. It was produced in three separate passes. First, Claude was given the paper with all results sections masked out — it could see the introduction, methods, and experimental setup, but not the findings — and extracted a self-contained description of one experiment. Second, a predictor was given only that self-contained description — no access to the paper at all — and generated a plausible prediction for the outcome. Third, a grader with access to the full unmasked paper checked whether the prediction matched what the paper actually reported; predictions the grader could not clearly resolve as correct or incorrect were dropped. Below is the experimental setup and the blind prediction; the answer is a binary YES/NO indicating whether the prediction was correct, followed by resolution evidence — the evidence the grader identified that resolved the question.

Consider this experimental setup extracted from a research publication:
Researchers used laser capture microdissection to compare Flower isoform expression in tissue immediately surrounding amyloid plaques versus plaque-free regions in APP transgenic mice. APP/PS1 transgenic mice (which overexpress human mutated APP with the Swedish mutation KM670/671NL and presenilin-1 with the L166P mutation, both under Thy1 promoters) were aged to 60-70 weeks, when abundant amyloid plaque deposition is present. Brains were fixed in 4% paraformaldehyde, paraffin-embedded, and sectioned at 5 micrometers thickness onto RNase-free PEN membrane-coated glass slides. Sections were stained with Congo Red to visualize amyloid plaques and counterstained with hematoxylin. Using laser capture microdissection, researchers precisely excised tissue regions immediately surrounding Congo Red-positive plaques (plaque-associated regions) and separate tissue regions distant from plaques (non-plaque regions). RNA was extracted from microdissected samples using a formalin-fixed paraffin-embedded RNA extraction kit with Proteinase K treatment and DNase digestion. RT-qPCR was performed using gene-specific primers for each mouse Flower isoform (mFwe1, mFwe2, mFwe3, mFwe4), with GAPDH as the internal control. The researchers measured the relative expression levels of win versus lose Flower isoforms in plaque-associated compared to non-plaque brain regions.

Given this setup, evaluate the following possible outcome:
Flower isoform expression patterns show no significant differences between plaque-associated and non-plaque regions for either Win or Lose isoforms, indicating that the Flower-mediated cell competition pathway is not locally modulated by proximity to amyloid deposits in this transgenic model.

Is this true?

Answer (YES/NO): NO